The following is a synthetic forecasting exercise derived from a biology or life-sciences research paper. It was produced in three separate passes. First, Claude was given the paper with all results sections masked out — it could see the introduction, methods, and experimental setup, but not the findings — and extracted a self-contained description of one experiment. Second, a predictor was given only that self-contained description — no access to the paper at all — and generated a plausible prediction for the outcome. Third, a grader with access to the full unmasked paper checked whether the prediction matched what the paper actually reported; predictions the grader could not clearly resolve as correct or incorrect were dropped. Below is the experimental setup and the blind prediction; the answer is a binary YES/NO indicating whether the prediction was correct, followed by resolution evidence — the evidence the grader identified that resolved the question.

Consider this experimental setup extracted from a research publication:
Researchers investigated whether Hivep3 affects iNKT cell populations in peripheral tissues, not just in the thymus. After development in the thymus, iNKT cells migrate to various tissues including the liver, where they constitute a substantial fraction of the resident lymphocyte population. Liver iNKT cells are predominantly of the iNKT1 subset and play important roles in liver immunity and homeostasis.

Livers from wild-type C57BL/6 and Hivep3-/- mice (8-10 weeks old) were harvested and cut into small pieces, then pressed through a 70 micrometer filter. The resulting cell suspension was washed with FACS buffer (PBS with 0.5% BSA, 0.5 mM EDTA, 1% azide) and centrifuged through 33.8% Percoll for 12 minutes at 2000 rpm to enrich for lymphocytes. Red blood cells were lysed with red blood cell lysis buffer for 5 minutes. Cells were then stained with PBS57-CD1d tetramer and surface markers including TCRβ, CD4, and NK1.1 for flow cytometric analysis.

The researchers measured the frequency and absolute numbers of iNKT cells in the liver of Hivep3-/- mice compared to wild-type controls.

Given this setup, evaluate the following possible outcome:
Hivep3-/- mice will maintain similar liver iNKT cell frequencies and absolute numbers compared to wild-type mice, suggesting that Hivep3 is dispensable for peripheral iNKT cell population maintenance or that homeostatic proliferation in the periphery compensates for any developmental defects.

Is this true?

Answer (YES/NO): NO